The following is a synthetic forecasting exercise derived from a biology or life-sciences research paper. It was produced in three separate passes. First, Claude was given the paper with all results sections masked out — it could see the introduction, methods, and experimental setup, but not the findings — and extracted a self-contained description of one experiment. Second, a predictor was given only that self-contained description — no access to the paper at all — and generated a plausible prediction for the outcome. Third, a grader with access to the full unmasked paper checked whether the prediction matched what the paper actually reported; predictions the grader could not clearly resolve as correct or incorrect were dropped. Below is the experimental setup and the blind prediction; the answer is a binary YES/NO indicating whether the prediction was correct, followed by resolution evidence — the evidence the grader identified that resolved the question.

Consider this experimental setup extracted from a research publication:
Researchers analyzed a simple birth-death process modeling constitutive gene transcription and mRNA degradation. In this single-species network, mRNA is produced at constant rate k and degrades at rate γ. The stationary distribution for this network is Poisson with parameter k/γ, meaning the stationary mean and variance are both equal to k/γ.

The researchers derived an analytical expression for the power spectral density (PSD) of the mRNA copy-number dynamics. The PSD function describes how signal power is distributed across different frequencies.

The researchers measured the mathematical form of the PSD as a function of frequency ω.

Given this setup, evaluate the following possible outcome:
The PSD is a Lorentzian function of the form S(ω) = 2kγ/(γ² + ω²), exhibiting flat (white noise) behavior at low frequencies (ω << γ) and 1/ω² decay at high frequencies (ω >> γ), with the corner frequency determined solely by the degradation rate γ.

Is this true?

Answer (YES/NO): NO